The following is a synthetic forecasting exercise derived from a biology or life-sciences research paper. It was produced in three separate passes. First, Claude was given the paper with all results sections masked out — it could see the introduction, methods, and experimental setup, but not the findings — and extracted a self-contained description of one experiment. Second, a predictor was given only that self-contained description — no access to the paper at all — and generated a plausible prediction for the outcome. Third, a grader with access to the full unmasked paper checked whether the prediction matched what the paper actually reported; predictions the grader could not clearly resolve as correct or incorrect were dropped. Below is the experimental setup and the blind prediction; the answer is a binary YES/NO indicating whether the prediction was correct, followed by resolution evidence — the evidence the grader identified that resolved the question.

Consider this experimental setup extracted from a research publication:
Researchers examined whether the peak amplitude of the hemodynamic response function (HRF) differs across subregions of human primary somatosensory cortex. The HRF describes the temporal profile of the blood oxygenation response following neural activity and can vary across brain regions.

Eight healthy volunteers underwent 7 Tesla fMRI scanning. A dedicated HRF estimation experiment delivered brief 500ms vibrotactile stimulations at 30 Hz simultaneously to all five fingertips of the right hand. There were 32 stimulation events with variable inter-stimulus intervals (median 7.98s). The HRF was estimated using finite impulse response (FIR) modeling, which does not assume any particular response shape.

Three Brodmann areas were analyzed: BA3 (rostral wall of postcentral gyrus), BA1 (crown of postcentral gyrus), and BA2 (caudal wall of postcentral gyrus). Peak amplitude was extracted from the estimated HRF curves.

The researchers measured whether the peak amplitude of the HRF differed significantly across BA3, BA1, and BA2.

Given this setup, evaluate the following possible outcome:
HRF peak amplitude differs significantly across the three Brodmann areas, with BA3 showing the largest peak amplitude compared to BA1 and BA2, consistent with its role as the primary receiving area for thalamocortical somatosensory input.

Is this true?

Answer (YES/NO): NO